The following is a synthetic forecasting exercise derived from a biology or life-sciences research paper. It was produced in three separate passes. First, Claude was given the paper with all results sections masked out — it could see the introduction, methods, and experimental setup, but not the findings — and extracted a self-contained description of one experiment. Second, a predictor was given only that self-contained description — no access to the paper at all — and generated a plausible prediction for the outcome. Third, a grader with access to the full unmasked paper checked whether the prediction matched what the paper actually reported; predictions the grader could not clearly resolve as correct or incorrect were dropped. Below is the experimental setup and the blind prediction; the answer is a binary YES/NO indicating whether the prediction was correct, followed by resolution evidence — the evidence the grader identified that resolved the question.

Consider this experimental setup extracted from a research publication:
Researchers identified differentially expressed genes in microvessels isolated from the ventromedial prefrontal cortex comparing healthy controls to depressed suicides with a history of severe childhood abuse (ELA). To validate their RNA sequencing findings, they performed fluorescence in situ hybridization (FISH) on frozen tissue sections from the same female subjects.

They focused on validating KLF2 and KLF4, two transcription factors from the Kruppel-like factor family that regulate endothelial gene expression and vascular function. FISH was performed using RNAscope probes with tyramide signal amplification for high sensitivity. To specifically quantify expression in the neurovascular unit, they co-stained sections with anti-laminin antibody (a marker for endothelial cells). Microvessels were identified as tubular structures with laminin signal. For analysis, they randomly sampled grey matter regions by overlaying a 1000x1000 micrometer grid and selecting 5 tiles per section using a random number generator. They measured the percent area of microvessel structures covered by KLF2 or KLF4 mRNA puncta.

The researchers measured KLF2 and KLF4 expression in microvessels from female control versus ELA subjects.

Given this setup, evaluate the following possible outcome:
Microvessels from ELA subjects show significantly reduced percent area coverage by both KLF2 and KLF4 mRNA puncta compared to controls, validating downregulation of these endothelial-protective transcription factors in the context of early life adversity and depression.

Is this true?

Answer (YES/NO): YES